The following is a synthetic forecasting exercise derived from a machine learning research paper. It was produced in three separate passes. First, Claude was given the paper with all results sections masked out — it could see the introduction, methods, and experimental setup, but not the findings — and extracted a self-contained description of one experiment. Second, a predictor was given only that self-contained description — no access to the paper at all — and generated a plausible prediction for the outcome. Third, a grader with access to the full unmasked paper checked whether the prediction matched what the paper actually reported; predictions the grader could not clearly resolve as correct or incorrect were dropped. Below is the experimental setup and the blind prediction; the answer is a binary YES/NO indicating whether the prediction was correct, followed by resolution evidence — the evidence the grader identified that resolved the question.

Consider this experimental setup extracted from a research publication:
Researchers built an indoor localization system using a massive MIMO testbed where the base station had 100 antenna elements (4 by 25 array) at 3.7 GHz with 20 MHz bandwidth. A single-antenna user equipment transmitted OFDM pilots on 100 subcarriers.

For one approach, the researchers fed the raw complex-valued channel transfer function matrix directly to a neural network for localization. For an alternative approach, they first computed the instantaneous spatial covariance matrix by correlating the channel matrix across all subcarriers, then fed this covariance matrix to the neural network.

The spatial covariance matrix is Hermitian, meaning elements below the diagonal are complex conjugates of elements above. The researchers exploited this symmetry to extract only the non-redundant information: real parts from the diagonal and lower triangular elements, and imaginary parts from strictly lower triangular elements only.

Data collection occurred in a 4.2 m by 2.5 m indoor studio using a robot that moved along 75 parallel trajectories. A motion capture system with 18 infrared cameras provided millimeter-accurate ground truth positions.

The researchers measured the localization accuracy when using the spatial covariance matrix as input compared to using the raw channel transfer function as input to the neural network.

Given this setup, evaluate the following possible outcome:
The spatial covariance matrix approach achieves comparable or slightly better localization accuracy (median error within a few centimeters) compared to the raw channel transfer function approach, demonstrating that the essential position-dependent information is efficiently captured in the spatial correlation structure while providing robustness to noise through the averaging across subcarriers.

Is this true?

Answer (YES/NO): NO